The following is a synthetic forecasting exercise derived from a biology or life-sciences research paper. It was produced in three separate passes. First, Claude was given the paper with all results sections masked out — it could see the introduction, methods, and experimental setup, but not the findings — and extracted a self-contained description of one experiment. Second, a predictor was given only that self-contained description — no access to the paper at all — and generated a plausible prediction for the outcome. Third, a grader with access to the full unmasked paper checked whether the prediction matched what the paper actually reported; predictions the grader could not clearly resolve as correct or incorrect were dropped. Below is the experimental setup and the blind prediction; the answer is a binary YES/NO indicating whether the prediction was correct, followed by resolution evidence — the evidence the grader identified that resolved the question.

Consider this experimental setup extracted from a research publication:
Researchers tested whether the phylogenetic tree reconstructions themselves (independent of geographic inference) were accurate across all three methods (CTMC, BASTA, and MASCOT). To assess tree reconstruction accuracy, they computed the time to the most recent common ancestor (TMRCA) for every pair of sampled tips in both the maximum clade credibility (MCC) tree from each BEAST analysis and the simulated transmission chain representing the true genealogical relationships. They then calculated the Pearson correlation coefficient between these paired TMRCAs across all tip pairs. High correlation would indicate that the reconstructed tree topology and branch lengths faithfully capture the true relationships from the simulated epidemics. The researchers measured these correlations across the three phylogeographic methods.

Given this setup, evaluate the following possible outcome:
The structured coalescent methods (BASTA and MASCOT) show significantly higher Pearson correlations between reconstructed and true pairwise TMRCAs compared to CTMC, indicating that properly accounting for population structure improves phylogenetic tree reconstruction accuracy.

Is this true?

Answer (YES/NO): NO